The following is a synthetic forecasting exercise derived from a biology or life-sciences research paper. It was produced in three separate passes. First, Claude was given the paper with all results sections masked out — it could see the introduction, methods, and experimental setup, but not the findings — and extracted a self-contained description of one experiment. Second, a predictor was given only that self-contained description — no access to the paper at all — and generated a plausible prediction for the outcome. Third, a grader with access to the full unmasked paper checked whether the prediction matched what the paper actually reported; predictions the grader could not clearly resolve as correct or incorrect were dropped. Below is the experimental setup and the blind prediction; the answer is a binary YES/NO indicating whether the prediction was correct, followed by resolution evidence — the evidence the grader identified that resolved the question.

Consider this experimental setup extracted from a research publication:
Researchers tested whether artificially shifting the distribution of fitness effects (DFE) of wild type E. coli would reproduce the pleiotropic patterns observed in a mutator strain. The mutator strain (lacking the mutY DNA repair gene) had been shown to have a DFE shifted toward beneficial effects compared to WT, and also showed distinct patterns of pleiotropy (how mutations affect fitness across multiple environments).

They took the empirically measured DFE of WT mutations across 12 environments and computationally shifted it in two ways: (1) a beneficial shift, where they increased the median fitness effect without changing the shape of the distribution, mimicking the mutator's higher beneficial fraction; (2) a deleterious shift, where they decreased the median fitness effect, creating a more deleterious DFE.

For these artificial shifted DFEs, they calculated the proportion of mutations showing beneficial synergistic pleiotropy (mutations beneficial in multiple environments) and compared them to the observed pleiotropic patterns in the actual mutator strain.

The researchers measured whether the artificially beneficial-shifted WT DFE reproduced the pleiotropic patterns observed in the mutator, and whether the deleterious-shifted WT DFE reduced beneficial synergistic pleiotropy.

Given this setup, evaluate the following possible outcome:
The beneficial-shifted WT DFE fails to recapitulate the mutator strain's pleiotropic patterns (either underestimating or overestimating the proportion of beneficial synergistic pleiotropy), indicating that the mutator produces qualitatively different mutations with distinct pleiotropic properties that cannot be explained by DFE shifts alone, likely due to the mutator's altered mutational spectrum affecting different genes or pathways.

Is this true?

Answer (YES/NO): NO